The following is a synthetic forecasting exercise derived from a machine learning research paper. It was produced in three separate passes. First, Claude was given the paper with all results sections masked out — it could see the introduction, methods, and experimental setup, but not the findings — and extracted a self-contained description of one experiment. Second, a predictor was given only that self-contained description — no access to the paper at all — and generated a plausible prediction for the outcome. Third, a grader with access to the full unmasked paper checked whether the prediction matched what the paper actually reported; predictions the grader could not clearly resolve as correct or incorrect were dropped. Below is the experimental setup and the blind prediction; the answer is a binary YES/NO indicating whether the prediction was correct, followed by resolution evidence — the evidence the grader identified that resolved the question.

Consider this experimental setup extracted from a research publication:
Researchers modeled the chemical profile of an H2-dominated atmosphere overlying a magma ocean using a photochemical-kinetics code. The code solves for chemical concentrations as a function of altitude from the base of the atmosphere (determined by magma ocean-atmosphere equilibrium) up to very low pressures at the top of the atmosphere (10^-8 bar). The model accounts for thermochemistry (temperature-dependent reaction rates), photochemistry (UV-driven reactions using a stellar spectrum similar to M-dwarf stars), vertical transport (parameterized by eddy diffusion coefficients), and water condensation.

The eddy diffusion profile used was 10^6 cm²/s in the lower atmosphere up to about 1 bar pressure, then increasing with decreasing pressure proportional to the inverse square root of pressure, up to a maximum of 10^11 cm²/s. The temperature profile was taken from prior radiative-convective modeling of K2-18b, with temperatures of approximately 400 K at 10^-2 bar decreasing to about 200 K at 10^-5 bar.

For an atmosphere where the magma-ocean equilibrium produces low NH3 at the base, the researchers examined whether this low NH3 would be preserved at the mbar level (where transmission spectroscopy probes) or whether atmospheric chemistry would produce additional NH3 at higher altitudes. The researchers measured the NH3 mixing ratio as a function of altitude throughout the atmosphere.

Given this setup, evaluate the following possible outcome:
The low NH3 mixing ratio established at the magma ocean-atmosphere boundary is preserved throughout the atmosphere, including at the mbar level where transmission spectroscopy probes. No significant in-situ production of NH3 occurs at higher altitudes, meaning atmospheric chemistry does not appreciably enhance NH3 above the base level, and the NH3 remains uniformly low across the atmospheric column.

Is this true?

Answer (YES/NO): YES